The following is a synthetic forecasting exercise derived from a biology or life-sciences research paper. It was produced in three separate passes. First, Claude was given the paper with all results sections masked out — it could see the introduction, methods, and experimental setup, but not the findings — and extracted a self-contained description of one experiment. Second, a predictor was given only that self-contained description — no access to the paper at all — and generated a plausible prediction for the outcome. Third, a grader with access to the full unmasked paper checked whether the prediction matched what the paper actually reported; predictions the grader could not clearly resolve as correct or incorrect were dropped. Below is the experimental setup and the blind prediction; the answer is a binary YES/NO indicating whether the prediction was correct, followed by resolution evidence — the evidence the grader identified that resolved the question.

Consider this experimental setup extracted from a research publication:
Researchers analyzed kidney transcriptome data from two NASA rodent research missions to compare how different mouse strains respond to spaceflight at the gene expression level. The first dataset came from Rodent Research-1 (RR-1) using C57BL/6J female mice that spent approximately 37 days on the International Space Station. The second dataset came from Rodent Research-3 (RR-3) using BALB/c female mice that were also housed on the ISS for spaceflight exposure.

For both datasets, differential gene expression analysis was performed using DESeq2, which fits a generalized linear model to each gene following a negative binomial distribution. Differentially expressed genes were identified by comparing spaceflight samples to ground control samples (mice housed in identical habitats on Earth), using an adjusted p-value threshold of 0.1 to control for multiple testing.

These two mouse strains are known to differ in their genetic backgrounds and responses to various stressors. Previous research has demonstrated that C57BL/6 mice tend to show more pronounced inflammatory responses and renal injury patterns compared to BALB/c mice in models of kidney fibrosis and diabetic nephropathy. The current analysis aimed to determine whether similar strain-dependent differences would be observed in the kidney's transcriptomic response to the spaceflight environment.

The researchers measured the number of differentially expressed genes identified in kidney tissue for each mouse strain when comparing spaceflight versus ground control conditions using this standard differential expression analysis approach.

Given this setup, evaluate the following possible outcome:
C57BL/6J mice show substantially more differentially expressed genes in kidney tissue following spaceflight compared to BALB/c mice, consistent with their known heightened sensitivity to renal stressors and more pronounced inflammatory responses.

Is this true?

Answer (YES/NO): YES